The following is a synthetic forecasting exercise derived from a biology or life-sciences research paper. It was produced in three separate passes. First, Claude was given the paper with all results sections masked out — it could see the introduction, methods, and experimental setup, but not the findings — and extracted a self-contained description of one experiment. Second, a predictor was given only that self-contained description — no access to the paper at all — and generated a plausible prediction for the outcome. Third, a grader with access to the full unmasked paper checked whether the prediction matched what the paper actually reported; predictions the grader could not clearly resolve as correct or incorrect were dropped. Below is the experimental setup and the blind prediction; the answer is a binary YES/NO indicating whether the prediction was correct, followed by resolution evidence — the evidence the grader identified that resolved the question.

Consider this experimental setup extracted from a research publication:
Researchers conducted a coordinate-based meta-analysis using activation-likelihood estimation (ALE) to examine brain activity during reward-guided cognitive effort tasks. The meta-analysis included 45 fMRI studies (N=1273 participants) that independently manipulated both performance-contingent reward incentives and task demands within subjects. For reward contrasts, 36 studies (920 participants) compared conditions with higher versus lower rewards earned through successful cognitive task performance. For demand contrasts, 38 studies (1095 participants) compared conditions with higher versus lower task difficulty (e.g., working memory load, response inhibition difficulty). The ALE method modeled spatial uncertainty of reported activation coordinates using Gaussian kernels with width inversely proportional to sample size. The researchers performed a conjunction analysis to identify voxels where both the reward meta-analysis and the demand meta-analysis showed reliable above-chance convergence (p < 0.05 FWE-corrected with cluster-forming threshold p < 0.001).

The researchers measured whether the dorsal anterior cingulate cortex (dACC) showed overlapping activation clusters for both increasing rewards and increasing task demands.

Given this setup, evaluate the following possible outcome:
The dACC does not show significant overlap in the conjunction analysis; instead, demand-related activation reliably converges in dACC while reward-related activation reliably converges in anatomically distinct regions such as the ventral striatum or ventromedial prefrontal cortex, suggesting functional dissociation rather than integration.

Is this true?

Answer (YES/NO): NO